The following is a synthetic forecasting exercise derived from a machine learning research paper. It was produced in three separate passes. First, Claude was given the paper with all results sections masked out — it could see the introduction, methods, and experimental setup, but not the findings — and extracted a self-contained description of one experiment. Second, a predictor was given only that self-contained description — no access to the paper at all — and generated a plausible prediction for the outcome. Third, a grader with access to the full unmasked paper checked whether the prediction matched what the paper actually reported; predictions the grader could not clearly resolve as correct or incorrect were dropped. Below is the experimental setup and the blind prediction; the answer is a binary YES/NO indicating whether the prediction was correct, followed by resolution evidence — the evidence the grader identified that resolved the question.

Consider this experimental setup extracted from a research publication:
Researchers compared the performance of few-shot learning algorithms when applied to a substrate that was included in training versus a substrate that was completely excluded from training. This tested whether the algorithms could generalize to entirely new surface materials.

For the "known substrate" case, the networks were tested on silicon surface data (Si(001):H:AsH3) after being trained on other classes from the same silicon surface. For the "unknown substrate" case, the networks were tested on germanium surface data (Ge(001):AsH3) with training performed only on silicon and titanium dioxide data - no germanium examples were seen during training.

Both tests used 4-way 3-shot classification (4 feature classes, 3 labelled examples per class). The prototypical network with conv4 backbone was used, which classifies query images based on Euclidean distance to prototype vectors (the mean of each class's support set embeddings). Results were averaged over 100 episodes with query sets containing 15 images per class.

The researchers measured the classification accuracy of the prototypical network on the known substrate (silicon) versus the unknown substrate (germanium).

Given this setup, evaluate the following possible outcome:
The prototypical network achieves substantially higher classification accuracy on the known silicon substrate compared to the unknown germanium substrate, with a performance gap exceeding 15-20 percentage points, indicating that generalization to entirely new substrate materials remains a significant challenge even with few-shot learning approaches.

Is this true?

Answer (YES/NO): YES